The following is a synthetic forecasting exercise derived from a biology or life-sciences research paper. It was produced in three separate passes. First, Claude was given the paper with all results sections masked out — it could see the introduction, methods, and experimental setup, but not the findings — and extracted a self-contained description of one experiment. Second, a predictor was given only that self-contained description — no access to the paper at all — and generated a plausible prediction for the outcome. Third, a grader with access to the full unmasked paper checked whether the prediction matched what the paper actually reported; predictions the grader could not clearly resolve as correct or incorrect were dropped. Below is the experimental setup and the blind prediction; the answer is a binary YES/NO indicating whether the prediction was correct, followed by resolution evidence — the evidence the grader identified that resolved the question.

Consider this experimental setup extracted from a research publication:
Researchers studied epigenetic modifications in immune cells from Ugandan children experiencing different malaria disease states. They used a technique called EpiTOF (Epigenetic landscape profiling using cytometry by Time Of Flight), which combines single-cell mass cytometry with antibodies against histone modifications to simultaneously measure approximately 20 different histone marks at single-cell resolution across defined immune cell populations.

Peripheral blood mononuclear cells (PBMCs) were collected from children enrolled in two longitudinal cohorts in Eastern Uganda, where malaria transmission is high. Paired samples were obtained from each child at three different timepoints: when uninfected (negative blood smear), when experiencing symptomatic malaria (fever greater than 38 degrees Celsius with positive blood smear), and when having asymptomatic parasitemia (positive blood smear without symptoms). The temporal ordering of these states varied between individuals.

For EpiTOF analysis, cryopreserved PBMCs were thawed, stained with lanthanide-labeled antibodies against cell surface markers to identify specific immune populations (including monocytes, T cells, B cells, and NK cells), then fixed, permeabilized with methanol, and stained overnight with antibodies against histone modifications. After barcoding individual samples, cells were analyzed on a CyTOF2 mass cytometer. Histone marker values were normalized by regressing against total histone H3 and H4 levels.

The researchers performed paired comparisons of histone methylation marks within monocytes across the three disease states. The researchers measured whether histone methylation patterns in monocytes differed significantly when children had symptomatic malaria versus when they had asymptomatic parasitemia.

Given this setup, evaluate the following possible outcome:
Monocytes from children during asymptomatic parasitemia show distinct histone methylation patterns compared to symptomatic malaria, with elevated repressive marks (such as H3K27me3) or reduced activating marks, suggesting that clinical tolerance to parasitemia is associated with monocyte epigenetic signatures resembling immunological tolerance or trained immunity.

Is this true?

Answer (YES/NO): YES